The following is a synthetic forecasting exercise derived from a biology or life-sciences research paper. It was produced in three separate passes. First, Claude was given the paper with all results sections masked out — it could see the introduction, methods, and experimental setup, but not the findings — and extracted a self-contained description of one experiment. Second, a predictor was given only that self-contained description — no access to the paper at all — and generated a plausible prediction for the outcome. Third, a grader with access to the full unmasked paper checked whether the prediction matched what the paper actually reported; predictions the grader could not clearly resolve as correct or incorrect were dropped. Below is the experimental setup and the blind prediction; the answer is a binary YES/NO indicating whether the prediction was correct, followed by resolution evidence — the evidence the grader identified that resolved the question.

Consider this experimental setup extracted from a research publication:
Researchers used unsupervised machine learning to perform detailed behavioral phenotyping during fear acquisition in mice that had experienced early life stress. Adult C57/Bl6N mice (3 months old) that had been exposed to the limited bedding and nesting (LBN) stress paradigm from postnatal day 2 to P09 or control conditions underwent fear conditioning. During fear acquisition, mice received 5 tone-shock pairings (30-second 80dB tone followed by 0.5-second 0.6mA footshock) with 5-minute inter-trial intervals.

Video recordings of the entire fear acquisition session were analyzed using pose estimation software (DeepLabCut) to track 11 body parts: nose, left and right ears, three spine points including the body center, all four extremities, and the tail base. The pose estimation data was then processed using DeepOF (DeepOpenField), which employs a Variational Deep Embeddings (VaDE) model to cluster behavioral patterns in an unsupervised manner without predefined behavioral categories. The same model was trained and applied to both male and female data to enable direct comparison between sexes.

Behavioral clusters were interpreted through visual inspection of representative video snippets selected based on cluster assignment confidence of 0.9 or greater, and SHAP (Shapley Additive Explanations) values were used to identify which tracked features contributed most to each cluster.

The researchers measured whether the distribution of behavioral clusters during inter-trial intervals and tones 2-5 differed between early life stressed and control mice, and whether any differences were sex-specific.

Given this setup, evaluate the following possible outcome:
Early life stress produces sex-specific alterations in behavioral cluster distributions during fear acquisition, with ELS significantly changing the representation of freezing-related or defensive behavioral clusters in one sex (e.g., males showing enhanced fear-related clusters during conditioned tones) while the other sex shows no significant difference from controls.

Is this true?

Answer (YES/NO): NO